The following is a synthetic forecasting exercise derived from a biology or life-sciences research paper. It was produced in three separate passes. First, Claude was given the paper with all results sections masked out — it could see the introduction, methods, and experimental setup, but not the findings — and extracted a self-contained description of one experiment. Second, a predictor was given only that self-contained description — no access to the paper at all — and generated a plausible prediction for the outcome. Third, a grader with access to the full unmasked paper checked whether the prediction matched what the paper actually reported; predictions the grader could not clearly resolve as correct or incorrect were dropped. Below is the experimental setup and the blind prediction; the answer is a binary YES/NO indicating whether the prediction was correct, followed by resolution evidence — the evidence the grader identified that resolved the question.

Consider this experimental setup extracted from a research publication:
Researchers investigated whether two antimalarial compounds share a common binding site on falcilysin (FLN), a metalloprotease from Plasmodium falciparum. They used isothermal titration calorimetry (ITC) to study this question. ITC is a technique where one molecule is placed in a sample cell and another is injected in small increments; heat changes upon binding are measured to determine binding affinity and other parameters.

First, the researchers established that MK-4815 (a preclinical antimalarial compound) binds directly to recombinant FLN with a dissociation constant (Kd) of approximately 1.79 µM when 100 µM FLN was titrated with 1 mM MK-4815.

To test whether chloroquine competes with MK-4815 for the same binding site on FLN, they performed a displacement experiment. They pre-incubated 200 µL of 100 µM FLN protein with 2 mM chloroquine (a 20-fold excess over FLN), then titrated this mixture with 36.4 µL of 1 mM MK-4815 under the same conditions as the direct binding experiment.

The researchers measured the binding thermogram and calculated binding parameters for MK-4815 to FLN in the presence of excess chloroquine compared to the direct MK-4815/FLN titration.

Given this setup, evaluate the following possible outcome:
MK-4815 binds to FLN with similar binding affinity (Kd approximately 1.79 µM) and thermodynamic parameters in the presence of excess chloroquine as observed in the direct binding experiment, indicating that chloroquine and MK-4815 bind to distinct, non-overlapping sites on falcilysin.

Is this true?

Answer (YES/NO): NO